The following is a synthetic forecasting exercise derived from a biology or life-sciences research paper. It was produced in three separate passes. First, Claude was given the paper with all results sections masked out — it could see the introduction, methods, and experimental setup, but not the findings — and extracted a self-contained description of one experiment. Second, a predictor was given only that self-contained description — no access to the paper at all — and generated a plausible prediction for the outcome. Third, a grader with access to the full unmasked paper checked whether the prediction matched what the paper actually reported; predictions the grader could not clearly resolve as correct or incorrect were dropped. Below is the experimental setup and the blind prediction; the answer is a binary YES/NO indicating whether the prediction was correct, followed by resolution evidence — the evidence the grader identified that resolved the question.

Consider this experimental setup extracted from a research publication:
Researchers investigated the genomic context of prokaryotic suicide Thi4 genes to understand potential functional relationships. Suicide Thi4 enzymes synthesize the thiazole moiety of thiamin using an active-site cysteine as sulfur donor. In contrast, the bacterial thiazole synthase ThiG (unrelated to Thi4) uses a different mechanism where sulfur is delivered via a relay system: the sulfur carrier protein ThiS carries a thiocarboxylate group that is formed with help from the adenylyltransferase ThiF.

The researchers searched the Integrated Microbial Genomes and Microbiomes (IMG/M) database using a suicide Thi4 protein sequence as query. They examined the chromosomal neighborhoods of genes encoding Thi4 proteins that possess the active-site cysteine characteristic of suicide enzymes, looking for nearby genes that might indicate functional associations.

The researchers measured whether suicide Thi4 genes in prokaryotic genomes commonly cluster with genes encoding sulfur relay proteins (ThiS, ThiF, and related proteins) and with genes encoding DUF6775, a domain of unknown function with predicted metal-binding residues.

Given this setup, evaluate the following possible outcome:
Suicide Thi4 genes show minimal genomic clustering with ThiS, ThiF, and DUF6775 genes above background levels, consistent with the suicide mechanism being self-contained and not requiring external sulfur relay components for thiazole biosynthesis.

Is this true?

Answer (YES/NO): NO